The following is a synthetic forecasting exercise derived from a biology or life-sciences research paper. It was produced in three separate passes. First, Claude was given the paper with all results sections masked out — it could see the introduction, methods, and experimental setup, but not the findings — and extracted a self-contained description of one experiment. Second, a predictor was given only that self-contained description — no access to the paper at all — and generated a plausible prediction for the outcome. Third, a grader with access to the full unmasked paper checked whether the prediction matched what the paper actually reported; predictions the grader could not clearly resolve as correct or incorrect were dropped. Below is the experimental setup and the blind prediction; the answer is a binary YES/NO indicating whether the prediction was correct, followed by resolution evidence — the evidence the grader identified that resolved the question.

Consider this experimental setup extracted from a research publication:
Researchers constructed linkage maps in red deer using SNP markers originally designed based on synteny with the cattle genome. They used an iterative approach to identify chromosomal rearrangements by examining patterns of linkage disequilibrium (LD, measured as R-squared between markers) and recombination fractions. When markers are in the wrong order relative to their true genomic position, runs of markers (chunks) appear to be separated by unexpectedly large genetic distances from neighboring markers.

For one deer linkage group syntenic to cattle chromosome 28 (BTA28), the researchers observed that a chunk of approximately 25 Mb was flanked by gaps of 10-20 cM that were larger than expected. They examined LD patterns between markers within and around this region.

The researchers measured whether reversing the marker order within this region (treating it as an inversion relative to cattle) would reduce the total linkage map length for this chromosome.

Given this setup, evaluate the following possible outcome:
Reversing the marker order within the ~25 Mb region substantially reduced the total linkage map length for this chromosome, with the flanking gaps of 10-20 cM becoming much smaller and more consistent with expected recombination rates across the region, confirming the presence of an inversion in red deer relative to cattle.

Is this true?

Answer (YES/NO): YES